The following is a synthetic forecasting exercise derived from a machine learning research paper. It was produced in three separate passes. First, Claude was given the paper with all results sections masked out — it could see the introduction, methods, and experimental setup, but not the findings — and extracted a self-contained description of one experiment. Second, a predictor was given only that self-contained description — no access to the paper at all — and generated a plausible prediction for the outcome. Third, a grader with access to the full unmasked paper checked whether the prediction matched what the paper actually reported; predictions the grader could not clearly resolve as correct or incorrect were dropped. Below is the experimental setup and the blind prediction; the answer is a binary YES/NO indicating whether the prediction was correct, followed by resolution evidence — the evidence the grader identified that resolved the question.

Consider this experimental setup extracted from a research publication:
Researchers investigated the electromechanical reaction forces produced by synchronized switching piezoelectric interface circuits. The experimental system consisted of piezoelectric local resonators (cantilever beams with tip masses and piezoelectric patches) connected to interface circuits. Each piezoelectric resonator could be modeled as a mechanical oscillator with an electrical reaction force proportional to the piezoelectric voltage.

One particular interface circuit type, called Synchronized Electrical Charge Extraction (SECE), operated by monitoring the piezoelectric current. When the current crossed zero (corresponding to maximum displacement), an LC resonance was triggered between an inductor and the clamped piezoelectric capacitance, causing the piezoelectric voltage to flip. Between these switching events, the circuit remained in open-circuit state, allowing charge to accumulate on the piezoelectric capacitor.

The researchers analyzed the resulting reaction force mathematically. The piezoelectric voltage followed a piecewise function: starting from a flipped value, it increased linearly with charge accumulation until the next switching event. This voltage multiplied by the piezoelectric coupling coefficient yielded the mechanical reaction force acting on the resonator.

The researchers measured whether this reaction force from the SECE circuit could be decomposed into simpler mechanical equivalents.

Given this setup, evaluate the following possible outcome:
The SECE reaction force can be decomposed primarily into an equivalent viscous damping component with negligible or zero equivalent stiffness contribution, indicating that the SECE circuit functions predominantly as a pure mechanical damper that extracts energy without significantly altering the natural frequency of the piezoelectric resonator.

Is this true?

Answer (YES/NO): NO